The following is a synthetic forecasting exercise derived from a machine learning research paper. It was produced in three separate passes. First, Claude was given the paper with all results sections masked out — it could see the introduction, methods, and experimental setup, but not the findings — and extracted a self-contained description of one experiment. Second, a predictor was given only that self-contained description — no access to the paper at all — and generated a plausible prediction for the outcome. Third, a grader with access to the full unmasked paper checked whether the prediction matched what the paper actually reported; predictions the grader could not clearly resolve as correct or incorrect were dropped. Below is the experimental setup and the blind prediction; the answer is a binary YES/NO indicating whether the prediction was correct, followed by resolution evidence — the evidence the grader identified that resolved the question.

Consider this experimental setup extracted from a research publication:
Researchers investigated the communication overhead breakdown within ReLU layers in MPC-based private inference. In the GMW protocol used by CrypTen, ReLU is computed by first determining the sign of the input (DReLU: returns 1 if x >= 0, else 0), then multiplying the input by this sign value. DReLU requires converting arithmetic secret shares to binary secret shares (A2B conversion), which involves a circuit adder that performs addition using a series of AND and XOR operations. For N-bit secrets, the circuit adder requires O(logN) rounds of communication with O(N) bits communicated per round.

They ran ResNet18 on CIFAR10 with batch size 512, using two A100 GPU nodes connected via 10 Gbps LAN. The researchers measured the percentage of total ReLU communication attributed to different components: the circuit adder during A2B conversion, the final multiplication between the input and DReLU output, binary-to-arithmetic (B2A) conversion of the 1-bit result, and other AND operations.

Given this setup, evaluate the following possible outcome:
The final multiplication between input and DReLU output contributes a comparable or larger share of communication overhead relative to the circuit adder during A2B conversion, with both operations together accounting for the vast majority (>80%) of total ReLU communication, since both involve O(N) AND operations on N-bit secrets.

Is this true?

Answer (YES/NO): NO